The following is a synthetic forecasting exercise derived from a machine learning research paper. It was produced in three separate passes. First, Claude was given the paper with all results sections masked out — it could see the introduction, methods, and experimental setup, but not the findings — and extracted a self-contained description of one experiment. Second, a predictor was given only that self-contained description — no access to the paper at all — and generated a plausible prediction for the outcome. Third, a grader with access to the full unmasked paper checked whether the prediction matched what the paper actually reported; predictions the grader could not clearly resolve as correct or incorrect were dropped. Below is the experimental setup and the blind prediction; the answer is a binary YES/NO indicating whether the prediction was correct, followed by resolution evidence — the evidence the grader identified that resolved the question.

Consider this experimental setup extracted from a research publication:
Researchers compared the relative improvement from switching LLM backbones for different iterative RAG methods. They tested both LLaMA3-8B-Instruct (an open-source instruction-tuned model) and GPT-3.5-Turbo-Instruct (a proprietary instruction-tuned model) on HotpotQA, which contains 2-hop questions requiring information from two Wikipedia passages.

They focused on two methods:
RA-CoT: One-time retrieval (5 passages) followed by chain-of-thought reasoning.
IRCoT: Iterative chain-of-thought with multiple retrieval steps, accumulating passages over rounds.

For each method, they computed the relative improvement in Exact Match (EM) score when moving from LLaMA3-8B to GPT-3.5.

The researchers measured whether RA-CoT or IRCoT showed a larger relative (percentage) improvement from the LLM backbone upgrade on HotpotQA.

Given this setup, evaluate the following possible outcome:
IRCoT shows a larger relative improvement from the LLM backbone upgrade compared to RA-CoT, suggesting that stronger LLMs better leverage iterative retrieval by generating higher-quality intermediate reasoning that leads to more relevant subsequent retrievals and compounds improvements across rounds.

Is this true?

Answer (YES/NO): NO